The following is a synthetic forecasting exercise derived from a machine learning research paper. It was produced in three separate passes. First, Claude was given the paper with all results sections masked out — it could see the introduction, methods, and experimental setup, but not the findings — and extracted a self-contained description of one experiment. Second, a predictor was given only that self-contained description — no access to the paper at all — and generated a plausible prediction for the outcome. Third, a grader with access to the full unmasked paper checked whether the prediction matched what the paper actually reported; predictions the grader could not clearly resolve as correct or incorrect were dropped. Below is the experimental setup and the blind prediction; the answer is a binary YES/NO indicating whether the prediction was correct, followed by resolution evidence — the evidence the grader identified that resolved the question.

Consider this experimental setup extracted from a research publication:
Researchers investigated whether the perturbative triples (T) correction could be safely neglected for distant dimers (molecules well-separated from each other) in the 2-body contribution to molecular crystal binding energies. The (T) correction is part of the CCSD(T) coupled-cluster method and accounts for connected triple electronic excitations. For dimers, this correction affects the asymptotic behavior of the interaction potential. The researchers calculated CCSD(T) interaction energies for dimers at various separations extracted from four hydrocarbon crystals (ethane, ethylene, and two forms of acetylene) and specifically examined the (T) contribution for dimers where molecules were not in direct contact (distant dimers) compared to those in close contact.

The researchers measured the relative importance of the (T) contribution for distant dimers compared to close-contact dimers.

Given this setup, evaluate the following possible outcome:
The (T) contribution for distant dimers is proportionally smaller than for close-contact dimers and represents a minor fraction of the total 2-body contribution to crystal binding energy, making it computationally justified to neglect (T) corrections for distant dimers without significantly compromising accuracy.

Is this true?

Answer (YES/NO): NO